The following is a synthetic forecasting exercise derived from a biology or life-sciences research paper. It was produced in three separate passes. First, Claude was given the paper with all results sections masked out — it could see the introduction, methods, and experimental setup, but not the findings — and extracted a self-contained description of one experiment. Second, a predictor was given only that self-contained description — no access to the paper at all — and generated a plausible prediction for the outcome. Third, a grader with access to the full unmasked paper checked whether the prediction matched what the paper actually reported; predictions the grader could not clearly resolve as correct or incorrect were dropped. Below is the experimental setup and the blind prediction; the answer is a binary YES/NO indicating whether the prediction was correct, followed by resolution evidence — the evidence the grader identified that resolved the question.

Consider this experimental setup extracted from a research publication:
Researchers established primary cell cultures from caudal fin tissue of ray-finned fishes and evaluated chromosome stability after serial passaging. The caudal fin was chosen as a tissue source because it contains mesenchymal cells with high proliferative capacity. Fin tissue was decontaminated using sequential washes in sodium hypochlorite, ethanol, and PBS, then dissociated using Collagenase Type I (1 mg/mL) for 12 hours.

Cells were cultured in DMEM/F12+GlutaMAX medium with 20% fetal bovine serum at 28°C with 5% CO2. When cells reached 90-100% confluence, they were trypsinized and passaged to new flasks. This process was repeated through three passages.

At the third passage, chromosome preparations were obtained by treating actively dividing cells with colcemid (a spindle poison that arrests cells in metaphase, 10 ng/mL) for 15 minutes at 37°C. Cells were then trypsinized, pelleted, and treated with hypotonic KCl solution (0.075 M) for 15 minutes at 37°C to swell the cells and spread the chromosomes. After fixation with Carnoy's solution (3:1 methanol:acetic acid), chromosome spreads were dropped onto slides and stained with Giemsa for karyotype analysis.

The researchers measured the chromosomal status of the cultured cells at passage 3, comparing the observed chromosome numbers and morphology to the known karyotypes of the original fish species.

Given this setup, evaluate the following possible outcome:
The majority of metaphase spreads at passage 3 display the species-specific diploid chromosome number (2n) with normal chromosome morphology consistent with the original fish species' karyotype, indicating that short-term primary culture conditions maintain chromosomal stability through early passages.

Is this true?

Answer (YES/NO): YES